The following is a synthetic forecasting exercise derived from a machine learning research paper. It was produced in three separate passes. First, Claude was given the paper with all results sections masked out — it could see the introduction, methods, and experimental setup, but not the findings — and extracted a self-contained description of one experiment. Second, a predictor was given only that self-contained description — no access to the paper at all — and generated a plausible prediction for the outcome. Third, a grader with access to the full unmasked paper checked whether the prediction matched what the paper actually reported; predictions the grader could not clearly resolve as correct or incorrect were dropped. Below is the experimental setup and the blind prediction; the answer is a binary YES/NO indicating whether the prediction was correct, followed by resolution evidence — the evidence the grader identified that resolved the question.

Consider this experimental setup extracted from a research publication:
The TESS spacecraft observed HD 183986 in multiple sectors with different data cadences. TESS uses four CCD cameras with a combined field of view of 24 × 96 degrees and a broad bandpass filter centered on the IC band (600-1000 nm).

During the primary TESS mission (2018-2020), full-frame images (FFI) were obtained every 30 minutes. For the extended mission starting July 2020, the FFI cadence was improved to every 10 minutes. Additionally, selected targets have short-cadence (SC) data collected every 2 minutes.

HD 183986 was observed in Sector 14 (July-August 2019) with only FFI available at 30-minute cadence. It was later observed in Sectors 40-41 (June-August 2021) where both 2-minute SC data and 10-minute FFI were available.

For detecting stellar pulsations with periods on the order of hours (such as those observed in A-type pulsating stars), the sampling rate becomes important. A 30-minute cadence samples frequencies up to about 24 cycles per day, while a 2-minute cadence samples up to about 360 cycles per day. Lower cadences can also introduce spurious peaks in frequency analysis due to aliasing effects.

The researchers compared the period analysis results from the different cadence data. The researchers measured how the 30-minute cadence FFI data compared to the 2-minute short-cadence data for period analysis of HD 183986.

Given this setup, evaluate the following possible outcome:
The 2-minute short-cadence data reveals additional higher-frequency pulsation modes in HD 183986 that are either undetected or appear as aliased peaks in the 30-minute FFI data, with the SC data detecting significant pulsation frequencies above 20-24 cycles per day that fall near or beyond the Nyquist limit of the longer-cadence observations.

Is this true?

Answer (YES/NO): YES